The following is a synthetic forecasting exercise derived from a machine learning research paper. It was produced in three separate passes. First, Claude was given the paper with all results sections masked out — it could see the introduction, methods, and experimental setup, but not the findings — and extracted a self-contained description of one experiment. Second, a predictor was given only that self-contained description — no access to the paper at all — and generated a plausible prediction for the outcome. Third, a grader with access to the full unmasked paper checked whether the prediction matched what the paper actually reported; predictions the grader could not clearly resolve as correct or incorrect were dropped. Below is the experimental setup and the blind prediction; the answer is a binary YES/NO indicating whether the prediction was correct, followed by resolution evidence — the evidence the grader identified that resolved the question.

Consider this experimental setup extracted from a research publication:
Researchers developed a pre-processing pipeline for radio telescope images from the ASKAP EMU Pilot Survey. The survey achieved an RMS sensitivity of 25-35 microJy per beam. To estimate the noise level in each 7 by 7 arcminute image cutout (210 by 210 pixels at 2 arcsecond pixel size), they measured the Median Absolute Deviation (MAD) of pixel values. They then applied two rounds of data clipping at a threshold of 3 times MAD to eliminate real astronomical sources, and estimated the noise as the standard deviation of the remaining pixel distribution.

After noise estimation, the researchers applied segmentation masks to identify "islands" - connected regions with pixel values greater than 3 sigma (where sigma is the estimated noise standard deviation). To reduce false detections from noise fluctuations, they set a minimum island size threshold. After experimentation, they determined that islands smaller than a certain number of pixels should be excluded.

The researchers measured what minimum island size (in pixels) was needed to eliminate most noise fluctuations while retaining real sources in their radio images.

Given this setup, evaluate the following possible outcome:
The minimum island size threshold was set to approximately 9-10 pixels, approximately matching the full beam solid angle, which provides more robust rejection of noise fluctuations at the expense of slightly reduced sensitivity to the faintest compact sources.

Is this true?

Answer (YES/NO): NO